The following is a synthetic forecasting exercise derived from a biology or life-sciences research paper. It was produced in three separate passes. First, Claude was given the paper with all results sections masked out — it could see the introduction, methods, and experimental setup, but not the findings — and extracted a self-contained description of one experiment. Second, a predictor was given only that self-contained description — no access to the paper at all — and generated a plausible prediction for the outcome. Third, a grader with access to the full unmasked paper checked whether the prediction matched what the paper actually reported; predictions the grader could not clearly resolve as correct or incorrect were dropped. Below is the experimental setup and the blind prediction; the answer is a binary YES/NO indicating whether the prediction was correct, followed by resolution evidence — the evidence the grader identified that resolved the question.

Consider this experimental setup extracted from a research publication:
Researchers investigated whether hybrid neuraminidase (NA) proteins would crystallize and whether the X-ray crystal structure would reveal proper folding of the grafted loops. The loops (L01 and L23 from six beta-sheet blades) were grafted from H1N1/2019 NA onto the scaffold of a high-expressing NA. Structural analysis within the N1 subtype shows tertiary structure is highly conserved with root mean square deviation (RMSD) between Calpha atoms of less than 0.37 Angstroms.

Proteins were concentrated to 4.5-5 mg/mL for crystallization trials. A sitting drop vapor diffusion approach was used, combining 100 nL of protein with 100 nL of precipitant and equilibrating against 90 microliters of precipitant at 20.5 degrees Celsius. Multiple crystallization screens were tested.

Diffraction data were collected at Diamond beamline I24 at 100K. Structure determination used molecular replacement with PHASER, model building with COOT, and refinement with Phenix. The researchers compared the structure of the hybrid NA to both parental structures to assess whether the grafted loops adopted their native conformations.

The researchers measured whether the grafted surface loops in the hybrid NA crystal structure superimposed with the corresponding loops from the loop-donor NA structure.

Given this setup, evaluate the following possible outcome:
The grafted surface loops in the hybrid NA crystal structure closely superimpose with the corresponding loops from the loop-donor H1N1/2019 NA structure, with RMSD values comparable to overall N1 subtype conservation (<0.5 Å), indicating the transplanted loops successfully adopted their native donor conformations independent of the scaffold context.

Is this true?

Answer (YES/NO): NO